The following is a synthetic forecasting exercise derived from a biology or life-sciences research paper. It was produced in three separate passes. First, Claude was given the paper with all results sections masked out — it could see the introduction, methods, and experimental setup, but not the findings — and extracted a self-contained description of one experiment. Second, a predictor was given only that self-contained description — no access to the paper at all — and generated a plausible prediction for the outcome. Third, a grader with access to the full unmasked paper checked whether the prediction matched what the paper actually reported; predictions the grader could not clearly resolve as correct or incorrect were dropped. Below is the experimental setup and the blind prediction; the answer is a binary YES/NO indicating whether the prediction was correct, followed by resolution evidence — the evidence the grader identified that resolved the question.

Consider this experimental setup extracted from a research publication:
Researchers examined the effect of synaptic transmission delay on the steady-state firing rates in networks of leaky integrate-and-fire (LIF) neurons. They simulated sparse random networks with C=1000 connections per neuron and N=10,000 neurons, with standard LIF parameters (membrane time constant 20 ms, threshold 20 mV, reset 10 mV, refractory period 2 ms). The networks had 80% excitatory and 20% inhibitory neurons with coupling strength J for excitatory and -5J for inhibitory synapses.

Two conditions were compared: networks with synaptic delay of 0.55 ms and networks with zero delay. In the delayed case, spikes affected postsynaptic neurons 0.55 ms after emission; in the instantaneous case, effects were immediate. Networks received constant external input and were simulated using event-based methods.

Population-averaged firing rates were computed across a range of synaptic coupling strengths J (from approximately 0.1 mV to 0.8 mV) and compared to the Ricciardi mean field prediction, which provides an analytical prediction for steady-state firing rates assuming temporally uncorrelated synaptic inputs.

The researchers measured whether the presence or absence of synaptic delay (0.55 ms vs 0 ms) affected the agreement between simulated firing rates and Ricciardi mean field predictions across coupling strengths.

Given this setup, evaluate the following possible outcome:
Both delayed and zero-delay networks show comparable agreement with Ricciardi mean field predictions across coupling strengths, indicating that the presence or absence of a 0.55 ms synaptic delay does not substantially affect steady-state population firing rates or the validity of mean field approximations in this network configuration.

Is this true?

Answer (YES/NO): NO